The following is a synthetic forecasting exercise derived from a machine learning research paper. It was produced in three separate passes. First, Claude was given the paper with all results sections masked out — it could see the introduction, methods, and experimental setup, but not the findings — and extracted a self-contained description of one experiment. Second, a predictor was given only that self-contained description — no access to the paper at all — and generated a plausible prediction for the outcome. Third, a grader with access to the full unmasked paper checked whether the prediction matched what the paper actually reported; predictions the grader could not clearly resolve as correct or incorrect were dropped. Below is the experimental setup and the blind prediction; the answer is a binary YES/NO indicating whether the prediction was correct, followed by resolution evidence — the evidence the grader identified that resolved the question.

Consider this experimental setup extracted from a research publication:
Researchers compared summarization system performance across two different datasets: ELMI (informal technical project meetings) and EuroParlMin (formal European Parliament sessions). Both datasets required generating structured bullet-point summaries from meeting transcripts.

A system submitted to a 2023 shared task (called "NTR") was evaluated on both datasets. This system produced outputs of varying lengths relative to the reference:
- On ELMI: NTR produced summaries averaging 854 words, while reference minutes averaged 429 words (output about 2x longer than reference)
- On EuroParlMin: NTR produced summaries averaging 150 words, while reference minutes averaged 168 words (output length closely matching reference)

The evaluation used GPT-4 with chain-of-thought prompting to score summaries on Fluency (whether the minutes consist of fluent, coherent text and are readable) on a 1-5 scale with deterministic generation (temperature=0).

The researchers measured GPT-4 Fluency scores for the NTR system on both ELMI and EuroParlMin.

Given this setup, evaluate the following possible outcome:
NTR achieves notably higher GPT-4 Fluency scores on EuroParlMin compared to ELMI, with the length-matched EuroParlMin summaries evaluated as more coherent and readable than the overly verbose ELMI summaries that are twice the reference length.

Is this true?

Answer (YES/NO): YES